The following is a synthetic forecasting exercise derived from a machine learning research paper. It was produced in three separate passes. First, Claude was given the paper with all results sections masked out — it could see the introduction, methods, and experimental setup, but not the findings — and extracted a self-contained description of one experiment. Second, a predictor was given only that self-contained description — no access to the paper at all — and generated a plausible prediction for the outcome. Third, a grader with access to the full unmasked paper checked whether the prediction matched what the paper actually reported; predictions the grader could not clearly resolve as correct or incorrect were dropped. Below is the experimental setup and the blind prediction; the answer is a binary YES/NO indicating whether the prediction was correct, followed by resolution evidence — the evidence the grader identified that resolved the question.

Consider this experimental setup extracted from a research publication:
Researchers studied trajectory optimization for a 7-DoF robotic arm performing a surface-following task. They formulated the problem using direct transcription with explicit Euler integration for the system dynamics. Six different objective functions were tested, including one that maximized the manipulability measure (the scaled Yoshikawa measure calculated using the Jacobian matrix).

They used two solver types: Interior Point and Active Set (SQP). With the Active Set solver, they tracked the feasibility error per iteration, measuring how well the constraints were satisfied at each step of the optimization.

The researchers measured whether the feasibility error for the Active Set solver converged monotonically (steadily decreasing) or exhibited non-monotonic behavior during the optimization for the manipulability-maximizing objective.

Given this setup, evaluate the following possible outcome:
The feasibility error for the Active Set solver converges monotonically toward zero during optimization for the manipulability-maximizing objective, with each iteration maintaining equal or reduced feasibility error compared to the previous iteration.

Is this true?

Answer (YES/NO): NO